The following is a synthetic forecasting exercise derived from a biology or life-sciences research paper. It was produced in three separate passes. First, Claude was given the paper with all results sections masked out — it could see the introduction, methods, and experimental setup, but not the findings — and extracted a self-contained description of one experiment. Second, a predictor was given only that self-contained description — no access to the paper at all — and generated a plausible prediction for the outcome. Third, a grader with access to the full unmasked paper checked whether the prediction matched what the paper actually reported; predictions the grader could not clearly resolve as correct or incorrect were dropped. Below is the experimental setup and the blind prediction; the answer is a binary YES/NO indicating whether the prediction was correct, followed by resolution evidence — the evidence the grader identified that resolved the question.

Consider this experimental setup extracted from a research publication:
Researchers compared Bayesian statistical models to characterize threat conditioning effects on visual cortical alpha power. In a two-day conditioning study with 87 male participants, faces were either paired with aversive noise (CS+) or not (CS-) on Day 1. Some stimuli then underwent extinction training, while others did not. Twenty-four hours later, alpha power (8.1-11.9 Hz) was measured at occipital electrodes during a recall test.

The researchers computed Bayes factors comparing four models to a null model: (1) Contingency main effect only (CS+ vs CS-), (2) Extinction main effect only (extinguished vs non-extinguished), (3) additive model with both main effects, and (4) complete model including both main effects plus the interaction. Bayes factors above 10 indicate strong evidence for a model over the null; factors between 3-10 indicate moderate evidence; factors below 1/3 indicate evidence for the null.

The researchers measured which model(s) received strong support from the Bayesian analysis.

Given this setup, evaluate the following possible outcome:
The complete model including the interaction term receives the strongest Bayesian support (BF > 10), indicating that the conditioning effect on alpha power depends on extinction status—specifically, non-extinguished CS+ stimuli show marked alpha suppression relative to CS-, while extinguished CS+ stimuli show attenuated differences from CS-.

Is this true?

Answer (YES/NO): NO